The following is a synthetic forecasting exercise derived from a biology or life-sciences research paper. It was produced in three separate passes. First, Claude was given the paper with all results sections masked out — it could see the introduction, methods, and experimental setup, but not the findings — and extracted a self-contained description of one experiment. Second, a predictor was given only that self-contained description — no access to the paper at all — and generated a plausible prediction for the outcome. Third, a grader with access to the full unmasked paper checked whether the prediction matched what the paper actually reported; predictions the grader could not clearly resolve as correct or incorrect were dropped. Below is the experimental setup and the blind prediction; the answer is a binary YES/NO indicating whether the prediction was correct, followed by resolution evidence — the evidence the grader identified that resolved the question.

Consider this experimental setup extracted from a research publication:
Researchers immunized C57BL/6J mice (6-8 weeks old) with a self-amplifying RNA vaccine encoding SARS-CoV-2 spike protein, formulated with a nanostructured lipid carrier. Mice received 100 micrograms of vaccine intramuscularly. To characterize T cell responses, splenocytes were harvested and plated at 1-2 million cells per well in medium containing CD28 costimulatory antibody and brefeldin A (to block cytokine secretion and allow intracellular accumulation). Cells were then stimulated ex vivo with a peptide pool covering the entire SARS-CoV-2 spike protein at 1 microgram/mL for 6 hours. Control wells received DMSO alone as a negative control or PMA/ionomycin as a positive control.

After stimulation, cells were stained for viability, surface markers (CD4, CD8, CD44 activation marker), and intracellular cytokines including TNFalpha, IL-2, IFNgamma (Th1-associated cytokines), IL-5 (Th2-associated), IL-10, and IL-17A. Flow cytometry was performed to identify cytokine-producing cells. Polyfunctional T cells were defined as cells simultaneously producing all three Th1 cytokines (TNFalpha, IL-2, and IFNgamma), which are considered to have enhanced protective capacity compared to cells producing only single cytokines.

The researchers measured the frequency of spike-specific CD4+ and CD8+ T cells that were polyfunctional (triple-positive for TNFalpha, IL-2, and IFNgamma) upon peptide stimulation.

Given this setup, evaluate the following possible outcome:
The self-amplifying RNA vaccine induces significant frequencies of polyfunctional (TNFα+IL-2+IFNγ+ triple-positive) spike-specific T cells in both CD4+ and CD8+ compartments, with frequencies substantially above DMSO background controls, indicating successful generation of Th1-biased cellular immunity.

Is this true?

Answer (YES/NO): YES